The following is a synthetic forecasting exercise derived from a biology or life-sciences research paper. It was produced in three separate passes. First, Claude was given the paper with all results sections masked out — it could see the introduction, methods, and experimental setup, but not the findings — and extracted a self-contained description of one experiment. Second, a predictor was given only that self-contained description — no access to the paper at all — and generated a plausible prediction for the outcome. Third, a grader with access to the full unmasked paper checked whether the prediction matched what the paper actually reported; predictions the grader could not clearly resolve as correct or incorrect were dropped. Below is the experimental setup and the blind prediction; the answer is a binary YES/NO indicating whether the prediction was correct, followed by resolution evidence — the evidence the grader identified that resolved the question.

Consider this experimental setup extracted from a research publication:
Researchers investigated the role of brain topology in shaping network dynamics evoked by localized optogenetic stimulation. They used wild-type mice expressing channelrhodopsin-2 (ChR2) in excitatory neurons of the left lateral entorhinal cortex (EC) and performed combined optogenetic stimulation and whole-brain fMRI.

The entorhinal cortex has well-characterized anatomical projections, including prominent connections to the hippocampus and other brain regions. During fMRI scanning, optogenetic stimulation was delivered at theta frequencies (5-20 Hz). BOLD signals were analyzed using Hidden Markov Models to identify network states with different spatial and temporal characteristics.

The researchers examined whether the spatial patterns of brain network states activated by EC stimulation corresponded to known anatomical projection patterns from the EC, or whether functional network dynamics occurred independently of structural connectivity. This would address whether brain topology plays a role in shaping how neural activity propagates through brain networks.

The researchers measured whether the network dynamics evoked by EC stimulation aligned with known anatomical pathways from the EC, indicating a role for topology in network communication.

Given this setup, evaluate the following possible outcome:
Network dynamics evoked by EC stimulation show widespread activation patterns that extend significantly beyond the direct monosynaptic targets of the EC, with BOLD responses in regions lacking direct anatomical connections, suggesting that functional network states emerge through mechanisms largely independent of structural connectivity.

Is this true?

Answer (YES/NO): NO